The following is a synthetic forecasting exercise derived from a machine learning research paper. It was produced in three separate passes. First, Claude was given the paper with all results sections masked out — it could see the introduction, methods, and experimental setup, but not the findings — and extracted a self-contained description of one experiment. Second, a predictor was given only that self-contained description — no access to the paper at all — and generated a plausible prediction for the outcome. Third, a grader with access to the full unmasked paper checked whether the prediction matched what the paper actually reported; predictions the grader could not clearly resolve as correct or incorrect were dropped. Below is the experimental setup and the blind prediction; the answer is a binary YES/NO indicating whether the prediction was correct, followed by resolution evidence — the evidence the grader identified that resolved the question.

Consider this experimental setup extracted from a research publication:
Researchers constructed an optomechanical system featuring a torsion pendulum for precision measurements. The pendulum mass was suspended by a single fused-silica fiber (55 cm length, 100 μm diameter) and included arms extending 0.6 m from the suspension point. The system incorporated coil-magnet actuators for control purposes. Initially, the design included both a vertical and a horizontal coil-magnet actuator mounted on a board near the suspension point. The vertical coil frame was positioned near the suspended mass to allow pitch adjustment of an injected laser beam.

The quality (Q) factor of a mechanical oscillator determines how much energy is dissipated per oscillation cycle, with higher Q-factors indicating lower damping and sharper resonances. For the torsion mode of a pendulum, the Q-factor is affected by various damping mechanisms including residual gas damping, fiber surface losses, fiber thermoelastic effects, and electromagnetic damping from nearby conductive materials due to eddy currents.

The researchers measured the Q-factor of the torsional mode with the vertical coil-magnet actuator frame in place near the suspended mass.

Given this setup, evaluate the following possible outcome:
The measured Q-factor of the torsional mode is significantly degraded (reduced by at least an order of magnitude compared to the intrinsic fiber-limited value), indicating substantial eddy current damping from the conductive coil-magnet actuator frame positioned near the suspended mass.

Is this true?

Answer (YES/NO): YES